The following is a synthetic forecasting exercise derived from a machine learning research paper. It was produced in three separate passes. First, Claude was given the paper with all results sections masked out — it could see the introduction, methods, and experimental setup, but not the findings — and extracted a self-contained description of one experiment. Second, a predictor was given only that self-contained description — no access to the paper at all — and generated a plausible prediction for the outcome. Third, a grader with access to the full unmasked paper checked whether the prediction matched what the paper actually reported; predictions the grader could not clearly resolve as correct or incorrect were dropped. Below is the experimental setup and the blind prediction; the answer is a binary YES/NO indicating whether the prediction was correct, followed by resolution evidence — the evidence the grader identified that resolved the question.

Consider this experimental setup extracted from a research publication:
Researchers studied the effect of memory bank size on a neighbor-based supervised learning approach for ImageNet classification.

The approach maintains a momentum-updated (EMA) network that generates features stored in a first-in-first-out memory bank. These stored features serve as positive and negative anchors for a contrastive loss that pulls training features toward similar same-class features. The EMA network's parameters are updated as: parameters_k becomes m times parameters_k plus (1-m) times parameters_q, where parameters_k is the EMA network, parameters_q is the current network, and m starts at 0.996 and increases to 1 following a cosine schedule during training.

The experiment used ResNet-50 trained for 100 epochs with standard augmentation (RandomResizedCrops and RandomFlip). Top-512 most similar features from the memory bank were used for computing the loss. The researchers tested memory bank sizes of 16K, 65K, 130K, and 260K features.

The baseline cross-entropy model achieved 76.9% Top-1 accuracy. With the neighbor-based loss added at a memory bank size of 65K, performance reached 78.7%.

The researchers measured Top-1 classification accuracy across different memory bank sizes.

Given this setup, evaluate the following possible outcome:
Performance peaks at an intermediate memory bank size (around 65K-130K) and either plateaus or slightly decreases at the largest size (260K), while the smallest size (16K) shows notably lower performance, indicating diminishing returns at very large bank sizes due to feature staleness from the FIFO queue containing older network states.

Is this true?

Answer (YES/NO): NO